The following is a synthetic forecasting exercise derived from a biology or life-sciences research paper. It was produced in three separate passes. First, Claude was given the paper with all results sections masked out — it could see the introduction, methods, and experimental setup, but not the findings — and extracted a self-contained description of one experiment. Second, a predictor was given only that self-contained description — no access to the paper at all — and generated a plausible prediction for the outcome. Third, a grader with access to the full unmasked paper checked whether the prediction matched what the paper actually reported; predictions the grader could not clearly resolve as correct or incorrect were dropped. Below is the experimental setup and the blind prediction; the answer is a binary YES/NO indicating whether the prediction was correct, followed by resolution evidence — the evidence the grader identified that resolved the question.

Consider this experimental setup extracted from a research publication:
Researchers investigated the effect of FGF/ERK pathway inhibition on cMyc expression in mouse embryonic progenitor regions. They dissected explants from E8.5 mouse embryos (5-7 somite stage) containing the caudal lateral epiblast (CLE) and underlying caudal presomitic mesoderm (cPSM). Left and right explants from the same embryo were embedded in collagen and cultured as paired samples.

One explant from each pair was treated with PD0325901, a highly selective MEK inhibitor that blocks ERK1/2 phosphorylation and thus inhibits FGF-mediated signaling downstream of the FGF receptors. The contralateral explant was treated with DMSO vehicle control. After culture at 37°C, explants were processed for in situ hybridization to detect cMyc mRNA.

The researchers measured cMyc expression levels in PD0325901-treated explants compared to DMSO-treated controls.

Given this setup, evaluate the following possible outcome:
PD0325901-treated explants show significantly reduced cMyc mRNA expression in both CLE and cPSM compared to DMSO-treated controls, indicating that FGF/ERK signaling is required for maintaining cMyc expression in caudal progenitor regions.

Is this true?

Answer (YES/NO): YES